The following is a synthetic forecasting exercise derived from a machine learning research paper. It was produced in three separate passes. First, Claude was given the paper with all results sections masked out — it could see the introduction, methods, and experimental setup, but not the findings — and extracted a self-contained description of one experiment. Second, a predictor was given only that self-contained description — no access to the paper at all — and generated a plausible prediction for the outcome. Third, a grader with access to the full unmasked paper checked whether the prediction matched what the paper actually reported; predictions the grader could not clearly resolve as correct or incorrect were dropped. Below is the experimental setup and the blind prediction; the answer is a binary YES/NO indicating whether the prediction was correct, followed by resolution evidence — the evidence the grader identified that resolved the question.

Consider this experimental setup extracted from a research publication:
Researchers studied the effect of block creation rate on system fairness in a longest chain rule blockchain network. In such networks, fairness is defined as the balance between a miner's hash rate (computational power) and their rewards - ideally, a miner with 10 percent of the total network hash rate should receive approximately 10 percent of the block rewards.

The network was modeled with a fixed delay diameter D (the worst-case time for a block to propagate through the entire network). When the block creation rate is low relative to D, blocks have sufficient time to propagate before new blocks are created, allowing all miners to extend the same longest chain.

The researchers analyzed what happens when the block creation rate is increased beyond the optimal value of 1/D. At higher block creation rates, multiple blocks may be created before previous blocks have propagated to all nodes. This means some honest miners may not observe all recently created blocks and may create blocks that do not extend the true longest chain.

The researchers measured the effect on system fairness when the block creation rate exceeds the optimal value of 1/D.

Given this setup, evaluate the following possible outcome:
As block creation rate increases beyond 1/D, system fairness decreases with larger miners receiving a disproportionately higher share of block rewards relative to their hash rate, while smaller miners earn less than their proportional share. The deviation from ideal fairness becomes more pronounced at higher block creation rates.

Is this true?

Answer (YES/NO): YES